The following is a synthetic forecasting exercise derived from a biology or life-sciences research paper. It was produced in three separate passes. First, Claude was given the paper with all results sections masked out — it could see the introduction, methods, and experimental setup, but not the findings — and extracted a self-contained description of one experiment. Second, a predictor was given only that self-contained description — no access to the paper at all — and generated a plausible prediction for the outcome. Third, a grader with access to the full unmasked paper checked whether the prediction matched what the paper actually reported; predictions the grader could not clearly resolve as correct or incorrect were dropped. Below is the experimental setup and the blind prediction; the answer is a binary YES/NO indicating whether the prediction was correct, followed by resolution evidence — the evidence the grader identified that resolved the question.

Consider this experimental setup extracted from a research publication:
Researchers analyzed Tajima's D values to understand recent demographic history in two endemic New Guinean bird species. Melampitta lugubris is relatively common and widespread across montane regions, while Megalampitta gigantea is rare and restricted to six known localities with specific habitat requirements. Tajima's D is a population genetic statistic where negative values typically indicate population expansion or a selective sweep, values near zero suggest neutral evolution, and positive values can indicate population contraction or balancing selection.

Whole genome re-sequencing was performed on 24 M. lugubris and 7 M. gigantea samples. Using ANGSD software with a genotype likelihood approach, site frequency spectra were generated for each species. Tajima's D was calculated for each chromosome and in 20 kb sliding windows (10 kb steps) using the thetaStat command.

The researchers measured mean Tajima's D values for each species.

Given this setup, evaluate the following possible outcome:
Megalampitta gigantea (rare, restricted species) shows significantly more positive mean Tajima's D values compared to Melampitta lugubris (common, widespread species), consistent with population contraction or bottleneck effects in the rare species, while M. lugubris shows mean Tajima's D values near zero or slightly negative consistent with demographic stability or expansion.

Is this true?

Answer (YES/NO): NO